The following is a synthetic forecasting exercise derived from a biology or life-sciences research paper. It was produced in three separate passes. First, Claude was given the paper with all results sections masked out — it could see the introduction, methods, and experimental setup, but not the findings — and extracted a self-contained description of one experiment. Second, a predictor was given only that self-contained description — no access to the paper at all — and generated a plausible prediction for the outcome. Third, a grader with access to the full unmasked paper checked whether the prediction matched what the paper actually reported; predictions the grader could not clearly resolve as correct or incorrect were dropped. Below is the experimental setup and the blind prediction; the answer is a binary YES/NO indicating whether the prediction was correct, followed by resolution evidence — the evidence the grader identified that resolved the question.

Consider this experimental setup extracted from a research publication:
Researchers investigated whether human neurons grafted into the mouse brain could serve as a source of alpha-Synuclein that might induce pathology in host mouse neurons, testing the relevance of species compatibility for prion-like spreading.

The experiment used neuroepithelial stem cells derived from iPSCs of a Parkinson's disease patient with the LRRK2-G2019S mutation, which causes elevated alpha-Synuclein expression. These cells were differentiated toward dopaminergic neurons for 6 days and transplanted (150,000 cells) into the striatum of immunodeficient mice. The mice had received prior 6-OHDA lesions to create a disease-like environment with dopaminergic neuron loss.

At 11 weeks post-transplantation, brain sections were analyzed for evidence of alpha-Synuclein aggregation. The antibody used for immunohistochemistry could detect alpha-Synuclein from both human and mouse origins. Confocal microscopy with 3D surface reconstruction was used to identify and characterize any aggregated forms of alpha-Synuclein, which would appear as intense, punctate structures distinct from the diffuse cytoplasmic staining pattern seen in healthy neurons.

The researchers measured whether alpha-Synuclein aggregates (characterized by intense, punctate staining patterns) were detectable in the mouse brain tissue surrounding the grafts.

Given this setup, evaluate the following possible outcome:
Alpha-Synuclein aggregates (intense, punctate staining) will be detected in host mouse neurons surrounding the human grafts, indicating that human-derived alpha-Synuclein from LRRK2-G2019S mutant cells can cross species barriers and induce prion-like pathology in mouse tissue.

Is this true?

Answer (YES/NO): NO